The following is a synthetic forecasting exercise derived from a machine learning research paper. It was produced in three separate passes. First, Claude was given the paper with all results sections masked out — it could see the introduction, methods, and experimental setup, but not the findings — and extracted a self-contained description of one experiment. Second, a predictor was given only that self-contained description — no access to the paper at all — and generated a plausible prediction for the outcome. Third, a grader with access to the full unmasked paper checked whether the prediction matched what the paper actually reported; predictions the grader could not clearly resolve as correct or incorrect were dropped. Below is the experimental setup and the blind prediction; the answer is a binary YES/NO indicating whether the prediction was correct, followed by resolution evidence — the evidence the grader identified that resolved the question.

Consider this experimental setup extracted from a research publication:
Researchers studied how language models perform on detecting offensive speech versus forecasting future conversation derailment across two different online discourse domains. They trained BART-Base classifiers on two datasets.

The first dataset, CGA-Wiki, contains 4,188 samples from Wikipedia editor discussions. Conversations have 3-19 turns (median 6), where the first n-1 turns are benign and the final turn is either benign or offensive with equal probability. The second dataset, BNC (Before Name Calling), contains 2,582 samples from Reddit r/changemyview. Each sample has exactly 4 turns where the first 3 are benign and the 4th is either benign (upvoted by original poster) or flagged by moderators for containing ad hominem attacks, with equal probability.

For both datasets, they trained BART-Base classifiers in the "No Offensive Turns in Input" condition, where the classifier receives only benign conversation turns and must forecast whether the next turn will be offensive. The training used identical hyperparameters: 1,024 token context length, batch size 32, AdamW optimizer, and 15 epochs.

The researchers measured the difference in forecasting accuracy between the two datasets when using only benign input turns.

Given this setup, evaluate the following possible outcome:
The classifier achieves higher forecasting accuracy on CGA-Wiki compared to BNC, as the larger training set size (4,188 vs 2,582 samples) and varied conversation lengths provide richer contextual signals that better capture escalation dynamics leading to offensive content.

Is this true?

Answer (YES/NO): NO